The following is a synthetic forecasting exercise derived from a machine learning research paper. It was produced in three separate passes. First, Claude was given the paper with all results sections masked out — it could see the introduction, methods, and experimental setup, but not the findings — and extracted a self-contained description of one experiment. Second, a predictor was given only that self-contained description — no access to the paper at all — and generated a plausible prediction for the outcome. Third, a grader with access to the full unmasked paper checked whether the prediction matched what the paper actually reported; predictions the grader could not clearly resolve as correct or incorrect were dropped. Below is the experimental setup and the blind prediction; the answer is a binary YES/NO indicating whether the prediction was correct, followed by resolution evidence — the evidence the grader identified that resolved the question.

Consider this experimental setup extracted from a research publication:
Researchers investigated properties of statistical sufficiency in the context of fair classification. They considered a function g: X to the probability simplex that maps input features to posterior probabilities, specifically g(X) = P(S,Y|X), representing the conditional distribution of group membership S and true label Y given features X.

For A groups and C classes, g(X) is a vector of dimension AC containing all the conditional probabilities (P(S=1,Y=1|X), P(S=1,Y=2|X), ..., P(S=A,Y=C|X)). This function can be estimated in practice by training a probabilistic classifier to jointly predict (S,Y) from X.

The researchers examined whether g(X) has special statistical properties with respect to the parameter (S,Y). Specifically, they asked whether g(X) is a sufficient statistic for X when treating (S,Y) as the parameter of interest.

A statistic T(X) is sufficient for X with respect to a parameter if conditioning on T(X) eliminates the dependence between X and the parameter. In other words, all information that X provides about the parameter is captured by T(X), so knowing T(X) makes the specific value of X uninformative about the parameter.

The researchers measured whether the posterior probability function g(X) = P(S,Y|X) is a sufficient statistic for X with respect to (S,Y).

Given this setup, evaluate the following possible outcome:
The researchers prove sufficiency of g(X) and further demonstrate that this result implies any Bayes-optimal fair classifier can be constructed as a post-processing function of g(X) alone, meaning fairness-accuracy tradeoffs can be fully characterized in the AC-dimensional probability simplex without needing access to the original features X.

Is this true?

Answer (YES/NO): YES